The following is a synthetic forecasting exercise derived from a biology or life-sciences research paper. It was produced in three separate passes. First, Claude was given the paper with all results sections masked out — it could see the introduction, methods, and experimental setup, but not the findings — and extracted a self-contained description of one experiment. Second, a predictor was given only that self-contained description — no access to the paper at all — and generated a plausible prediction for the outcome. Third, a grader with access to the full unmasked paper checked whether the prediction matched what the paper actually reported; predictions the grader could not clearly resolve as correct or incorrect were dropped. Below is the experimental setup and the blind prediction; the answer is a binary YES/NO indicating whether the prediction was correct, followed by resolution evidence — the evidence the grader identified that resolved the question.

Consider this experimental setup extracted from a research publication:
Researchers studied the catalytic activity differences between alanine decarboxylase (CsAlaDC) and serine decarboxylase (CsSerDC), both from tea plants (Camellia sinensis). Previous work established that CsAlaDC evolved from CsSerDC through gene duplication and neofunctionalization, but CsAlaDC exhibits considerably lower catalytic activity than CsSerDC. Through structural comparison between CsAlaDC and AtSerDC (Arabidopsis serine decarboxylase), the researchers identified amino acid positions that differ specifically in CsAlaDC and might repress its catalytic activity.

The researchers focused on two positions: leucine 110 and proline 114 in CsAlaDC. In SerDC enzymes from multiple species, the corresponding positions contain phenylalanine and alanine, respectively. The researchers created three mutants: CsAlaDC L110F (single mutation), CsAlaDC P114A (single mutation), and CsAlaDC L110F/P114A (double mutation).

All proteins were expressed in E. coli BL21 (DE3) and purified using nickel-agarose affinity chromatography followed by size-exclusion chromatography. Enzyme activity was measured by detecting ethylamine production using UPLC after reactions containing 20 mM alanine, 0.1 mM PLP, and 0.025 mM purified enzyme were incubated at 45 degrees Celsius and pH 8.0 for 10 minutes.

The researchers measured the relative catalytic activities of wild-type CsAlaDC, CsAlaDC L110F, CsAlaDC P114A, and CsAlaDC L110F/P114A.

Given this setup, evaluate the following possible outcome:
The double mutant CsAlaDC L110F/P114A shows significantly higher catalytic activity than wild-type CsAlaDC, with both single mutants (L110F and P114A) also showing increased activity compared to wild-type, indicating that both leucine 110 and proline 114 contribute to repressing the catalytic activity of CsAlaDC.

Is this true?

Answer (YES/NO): YES